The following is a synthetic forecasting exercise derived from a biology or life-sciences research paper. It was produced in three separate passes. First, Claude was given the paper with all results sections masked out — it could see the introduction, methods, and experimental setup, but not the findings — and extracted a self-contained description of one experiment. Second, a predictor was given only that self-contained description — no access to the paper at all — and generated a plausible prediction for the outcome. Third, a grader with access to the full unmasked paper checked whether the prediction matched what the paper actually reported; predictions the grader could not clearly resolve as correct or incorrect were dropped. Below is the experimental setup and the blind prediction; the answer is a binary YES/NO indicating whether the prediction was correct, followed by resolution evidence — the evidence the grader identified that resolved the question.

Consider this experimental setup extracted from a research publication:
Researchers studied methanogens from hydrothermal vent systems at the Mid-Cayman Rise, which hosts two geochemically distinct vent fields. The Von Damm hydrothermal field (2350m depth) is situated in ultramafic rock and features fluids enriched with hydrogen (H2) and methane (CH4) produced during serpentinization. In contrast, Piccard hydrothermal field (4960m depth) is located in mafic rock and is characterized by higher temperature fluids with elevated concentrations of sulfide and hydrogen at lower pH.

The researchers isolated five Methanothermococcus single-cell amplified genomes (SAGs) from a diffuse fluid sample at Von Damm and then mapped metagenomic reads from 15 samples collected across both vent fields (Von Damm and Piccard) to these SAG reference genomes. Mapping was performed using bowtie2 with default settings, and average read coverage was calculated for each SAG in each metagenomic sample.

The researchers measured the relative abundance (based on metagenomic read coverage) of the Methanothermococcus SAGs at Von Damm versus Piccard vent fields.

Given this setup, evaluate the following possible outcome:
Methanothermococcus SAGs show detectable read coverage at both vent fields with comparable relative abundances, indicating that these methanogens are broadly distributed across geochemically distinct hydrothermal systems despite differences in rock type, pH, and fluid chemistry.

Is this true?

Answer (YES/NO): NO